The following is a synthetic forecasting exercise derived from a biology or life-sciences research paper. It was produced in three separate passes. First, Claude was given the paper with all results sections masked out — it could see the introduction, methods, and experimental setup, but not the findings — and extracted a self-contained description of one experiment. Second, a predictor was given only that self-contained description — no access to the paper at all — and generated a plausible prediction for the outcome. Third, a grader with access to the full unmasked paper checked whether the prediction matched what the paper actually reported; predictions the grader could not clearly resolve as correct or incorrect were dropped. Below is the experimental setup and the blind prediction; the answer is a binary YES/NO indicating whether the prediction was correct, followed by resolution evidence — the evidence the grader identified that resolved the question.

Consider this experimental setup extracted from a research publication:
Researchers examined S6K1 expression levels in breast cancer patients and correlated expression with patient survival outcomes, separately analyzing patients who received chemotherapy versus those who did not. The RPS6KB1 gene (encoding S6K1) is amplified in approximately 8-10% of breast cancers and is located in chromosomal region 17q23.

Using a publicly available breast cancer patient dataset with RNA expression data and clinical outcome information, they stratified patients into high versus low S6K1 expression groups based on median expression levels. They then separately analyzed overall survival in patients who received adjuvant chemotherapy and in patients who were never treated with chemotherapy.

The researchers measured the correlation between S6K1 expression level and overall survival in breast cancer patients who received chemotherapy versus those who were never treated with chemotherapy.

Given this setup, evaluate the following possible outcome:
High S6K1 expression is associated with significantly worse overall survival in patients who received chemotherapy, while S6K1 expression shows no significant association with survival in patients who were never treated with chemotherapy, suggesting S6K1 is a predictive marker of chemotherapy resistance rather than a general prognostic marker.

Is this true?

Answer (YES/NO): YES